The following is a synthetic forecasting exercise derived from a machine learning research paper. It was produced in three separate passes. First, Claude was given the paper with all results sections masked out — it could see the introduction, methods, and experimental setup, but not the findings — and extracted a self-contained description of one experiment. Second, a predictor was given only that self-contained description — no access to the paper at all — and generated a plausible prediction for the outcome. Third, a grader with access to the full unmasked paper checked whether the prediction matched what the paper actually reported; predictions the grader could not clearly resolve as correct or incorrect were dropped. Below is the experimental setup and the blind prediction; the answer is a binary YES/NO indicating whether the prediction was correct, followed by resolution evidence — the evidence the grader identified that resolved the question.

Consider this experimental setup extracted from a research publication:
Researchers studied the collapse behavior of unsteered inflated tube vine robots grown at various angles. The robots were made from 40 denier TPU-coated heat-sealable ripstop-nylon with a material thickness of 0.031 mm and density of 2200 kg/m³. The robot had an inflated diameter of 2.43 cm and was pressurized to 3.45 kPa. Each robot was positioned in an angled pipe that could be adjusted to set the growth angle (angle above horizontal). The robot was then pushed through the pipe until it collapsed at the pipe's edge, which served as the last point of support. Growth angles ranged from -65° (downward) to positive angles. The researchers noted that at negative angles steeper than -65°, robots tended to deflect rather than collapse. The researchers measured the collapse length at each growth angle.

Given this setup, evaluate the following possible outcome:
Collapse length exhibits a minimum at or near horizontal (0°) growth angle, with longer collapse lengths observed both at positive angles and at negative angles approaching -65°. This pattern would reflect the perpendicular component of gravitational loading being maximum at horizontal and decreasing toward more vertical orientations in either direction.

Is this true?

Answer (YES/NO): NO